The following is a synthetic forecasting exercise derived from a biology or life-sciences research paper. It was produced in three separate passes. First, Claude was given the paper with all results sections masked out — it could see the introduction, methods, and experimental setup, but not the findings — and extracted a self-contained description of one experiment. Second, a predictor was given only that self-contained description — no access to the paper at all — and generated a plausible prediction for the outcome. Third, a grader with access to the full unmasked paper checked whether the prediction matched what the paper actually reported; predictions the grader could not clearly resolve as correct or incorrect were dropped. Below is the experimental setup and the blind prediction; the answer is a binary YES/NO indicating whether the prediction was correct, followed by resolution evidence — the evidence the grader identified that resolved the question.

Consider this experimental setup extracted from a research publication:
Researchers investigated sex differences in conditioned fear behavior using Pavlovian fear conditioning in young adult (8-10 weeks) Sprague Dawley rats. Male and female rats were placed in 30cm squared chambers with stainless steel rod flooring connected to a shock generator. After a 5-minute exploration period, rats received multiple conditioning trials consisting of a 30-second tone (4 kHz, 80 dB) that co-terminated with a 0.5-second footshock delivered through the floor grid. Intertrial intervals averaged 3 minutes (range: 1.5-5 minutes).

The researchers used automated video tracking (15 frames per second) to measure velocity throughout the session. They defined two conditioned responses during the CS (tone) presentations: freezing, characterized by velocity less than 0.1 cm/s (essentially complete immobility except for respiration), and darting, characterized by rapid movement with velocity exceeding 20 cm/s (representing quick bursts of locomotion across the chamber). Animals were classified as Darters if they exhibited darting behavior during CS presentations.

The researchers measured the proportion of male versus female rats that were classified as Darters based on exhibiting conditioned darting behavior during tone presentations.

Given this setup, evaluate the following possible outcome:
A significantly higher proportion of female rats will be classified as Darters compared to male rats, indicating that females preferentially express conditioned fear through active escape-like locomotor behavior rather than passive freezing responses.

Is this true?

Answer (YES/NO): YES